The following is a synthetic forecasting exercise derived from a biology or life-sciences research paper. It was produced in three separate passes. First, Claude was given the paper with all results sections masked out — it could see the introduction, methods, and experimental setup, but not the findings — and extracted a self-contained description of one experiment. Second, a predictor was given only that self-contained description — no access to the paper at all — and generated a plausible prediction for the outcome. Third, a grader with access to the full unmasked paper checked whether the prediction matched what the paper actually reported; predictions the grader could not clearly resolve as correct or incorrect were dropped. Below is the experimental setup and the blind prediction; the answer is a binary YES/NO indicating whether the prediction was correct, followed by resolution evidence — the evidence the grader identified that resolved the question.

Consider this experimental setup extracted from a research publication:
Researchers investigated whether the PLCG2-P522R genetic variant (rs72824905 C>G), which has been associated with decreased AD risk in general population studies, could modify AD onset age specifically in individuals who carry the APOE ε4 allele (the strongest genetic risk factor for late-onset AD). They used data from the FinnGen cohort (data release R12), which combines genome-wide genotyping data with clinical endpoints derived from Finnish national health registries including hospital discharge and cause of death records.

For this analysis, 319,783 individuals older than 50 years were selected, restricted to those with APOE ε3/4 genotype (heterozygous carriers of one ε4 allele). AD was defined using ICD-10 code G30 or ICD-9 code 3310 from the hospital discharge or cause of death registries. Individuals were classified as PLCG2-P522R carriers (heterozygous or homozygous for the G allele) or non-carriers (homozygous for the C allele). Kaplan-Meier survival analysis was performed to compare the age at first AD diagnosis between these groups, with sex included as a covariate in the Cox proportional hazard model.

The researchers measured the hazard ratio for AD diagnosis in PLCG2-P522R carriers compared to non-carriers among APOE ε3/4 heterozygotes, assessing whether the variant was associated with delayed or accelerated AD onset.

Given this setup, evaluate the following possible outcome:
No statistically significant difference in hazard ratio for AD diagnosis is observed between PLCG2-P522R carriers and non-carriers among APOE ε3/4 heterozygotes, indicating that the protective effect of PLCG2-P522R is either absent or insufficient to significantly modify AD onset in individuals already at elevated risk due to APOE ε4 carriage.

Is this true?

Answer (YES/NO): NO